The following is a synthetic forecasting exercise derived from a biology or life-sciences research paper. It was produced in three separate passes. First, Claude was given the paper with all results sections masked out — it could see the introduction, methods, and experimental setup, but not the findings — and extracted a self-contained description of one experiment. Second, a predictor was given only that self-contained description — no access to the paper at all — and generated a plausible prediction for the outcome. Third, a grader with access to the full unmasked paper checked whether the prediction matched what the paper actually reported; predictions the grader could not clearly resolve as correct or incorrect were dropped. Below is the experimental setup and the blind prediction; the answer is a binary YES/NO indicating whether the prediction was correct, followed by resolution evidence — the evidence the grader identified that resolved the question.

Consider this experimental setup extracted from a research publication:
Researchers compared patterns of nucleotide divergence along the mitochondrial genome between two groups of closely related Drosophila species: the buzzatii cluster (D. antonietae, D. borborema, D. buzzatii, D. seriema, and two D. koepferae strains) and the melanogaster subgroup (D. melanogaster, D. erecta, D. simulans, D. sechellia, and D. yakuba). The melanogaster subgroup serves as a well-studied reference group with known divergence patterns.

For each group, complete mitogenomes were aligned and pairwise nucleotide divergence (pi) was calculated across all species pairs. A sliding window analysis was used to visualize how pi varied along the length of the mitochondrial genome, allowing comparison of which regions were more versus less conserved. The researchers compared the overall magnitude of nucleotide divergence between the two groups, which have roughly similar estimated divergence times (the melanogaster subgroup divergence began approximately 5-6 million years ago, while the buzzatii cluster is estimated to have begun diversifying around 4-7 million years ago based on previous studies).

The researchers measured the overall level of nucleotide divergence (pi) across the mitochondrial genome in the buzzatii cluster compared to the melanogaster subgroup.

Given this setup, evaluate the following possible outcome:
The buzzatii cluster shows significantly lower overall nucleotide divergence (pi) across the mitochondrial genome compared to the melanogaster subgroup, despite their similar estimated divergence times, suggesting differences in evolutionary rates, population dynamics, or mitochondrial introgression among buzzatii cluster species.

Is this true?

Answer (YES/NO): YES